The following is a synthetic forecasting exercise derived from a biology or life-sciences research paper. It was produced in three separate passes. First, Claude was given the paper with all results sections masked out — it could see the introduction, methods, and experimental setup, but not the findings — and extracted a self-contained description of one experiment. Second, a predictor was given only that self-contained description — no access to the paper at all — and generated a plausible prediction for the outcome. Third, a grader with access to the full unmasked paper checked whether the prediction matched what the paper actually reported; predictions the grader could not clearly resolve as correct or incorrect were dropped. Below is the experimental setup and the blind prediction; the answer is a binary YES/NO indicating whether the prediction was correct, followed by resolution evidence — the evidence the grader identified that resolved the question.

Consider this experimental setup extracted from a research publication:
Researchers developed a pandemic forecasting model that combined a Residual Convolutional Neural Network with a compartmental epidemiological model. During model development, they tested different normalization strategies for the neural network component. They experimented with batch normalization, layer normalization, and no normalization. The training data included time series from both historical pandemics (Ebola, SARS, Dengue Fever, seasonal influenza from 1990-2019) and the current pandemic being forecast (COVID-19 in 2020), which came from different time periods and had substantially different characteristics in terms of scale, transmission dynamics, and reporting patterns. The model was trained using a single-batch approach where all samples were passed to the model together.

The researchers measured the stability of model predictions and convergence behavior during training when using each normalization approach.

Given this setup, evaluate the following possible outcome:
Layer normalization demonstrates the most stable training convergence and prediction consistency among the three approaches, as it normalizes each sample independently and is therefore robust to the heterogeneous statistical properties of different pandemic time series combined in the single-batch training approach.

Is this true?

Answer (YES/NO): NO